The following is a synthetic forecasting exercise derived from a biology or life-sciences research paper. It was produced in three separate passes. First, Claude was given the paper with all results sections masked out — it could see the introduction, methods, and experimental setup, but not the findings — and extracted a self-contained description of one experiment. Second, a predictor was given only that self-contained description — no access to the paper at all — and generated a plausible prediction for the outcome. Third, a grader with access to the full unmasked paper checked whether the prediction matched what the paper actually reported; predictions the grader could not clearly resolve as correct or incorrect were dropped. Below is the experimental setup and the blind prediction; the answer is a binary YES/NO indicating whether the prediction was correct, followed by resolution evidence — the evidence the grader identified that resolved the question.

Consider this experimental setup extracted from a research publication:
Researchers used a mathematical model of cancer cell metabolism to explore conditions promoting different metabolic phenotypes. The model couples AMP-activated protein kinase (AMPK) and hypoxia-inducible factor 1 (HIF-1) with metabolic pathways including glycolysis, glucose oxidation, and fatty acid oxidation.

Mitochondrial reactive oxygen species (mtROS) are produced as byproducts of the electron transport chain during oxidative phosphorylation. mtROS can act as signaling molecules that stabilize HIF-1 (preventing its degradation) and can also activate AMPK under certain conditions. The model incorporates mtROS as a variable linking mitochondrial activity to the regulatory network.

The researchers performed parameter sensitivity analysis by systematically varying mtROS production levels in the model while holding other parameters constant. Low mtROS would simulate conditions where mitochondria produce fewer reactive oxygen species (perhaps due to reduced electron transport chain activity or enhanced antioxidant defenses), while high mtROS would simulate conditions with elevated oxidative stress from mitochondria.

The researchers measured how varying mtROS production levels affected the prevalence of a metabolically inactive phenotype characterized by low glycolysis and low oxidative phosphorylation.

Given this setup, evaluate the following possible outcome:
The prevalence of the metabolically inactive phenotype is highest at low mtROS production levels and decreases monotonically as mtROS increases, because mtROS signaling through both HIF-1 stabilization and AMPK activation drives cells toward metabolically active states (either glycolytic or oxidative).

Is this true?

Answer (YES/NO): YES